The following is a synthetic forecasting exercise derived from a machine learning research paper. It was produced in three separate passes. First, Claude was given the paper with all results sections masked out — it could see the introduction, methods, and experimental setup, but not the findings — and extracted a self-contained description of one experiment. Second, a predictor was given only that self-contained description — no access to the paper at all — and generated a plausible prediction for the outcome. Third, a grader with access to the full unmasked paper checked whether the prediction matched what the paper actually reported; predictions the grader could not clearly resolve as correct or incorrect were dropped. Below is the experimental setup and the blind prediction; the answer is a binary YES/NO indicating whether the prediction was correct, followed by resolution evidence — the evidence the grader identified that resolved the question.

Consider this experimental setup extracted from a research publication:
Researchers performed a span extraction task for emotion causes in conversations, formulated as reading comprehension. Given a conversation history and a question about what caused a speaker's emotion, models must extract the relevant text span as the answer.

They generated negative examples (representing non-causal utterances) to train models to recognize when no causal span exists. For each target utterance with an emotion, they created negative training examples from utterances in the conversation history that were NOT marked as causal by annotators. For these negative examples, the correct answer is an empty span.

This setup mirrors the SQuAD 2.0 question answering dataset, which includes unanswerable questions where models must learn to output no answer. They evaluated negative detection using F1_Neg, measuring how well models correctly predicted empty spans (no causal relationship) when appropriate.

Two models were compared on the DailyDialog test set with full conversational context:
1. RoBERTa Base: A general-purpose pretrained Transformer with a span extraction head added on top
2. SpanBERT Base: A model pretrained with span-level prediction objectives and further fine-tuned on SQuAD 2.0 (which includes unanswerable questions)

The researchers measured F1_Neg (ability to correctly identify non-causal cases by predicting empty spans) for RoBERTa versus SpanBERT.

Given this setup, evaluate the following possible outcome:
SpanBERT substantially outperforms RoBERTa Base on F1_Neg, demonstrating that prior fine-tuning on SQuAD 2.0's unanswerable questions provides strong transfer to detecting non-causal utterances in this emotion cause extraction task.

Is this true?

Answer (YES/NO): NO